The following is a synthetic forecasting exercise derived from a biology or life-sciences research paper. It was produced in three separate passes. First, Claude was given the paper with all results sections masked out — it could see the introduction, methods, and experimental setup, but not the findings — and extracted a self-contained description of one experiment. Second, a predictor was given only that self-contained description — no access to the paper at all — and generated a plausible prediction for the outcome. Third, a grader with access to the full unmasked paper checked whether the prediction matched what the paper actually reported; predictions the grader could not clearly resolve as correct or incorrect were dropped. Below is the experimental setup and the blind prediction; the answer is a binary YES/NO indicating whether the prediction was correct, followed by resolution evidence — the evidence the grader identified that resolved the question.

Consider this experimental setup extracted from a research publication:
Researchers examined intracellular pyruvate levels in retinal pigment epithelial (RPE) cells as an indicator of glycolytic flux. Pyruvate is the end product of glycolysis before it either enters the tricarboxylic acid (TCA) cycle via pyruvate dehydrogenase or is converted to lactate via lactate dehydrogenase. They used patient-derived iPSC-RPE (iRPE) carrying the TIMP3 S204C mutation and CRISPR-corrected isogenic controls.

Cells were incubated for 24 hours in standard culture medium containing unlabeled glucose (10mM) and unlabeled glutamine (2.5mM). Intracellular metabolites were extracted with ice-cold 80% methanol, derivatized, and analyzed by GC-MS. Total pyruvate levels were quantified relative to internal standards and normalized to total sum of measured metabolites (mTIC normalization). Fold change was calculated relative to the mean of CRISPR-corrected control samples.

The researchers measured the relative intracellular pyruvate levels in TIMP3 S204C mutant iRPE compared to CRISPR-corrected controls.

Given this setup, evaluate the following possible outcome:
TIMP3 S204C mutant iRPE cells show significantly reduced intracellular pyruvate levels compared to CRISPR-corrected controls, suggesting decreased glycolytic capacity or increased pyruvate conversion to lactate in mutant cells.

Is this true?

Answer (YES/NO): NO